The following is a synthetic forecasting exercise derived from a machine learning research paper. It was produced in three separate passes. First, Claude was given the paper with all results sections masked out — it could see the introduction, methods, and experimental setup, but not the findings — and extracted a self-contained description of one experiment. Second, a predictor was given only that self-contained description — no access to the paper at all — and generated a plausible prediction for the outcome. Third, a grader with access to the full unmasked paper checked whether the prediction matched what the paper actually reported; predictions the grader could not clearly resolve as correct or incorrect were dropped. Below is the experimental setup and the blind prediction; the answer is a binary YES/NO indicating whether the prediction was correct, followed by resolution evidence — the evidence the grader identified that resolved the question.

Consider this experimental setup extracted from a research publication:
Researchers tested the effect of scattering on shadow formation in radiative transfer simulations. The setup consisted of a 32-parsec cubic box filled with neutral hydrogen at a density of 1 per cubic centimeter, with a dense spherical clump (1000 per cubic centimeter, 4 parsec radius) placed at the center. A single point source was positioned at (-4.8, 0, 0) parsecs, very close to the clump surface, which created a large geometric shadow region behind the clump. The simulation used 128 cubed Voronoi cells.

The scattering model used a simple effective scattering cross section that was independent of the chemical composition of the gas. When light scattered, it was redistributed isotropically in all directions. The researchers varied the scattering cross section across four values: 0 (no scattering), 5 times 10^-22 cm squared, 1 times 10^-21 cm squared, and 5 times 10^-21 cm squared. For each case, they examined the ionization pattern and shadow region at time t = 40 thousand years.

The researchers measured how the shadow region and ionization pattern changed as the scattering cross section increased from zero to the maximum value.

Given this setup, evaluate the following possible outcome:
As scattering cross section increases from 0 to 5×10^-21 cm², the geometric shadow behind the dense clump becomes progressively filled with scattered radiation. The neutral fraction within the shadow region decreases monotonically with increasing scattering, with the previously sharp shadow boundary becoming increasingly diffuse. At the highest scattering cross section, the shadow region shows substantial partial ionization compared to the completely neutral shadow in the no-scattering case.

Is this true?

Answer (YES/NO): NO